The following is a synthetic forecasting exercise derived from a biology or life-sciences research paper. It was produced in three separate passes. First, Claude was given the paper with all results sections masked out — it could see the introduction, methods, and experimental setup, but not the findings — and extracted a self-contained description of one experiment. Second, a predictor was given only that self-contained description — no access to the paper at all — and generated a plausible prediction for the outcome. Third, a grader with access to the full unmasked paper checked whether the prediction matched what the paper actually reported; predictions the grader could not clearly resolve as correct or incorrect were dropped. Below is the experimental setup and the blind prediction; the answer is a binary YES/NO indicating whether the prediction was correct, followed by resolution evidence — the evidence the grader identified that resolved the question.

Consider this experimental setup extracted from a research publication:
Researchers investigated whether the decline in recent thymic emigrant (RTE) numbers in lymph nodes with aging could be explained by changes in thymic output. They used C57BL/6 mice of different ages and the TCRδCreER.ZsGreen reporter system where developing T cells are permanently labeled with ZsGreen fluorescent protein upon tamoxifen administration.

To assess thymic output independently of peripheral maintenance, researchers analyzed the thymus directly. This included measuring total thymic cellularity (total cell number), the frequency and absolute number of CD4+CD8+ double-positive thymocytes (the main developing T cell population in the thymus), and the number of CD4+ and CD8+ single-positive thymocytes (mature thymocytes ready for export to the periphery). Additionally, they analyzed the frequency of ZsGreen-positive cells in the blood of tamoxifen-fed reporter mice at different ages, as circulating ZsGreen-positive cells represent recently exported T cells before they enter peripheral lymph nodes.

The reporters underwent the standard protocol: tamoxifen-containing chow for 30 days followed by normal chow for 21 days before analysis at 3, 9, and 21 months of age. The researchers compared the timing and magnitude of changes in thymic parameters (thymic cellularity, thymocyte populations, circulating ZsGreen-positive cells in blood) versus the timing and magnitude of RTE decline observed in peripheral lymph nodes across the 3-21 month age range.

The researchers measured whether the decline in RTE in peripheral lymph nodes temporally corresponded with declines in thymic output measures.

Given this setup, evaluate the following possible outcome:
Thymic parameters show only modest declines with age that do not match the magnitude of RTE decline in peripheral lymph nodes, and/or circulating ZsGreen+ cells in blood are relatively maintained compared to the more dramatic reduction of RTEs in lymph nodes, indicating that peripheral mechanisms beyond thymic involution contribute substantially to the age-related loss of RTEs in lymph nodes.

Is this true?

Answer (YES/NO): YES